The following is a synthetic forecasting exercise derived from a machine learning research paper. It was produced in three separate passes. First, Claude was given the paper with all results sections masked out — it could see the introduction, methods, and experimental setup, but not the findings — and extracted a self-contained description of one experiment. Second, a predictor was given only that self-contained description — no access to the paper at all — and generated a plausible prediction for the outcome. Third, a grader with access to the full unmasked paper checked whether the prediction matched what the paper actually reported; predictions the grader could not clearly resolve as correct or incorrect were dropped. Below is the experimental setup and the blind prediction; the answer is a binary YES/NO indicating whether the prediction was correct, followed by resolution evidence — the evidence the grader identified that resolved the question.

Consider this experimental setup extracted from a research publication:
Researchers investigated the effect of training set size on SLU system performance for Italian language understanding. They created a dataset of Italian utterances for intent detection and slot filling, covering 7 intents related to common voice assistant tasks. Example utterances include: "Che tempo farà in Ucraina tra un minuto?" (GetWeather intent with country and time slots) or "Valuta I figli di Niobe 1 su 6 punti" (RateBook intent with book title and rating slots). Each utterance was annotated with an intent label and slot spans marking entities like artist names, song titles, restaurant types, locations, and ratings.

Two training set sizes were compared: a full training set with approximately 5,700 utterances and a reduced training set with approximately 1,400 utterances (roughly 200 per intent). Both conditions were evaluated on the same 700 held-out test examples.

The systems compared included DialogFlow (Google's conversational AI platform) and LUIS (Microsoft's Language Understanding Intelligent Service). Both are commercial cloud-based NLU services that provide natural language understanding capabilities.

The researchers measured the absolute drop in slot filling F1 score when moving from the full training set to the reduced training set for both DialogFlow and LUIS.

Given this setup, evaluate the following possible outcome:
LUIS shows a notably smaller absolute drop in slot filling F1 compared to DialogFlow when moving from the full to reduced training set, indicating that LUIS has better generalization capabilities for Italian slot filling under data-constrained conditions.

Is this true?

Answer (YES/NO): YES